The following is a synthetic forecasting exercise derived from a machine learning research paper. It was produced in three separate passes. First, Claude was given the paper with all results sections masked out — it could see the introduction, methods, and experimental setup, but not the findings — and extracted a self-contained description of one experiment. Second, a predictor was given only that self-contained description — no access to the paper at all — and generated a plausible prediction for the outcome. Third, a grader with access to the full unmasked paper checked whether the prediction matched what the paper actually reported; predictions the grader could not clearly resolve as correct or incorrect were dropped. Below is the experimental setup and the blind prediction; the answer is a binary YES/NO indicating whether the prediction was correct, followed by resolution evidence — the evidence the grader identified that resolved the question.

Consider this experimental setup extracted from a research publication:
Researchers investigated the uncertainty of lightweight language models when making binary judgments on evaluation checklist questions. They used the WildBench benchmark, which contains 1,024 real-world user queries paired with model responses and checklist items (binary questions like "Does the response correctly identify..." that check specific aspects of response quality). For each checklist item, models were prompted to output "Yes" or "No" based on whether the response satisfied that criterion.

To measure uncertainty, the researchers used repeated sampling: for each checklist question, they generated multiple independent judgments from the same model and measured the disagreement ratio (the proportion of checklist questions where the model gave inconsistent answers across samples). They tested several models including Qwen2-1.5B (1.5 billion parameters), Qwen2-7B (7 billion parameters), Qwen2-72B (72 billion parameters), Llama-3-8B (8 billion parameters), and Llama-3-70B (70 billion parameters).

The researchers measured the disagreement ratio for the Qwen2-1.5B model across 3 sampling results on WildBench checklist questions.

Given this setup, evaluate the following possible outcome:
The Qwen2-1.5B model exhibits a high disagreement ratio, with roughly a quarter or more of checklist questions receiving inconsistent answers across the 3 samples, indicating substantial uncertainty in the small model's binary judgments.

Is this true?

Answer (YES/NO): NO